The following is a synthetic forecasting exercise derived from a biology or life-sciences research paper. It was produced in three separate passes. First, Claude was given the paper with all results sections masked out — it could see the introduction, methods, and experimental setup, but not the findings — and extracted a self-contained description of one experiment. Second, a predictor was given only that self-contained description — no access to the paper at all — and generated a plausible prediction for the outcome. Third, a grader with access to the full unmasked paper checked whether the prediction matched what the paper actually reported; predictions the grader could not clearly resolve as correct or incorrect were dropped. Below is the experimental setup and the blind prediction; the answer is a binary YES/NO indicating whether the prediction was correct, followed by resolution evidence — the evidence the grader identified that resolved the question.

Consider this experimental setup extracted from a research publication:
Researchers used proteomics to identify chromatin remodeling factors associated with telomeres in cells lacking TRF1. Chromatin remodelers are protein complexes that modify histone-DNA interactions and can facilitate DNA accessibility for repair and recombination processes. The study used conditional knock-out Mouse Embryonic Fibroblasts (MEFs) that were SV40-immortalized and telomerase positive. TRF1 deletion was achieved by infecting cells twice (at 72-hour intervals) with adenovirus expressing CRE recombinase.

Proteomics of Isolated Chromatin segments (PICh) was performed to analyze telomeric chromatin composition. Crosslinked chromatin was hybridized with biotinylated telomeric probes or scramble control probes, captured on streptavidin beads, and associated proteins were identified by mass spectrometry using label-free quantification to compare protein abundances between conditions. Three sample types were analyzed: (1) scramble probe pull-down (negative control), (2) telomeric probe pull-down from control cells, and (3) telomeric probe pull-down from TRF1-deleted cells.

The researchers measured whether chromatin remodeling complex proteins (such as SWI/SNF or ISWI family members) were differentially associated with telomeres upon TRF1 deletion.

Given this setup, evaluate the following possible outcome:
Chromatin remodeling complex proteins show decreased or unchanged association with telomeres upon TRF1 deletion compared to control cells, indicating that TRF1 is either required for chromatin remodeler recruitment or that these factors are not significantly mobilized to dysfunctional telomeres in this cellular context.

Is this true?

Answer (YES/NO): NO